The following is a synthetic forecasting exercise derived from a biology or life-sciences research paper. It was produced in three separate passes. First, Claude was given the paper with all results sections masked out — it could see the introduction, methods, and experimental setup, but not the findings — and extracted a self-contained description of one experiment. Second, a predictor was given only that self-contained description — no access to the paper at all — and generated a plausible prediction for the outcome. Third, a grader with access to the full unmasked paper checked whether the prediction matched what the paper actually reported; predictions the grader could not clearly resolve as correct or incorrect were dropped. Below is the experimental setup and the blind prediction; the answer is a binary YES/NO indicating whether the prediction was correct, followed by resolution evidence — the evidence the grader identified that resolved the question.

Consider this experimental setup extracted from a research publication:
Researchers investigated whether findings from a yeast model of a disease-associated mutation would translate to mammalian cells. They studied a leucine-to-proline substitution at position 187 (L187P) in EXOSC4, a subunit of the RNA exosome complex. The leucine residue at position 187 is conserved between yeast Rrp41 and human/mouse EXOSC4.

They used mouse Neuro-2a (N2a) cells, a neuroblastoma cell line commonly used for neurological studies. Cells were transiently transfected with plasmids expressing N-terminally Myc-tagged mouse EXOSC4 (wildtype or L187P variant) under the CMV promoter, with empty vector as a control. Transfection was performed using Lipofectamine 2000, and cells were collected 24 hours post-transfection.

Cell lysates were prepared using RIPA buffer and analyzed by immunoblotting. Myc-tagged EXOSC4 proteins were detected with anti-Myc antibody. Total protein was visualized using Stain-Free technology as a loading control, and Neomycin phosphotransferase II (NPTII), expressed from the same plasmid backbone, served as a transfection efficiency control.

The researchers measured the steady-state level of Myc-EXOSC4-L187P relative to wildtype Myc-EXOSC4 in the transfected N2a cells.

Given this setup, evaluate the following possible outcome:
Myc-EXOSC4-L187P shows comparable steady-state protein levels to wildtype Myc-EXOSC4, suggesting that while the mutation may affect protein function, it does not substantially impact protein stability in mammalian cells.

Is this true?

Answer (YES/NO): NO